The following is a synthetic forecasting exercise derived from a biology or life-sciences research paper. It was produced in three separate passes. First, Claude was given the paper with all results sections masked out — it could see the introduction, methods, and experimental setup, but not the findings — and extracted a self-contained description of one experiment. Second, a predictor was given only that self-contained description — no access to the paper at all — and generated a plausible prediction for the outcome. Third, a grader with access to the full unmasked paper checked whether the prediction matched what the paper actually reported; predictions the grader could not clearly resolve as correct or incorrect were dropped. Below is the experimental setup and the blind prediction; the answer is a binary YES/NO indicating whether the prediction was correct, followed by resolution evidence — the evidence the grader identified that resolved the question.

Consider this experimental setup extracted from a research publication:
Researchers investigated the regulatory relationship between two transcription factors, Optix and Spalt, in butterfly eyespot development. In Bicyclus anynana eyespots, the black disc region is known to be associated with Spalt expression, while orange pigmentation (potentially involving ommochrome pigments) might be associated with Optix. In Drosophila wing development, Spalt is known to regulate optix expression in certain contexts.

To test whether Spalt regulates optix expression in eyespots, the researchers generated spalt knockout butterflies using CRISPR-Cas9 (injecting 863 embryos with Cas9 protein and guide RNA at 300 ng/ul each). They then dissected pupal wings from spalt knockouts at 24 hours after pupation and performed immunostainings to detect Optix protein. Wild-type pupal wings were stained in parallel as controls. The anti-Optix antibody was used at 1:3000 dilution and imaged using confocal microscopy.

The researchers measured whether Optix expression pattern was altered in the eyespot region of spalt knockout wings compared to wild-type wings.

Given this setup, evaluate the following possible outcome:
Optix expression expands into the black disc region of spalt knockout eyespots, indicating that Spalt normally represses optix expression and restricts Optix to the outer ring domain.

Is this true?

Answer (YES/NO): YES